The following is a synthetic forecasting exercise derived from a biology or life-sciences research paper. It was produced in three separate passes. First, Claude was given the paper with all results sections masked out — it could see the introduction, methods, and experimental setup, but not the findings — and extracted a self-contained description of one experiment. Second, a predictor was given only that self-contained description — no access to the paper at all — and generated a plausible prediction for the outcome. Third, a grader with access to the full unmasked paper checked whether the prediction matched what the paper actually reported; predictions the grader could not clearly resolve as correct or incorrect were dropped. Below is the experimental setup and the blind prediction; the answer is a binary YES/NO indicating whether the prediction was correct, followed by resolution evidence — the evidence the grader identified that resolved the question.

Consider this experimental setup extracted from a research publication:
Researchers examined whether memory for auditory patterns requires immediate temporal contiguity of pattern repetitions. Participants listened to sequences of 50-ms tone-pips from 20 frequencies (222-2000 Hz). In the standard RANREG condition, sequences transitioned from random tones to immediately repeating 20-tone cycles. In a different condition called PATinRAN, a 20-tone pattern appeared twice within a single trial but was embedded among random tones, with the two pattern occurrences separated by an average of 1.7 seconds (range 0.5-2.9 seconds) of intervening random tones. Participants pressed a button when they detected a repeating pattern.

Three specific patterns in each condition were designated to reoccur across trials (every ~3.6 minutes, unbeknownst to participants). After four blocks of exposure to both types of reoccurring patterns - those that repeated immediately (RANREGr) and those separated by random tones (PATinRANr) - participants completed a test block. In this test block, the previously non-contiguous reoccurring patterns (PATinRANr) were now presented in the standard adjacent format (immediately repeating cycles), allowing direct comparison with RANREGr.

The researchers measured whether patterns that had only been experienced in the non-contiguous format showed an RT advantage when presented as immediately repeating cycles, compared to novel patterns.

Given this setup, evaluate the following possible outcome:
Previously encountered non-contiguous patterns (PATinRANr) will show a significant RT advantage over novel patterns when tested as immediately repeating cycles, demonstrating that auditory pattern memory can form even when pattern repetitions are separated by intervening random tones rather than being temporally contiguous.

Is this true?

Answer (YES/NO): NO